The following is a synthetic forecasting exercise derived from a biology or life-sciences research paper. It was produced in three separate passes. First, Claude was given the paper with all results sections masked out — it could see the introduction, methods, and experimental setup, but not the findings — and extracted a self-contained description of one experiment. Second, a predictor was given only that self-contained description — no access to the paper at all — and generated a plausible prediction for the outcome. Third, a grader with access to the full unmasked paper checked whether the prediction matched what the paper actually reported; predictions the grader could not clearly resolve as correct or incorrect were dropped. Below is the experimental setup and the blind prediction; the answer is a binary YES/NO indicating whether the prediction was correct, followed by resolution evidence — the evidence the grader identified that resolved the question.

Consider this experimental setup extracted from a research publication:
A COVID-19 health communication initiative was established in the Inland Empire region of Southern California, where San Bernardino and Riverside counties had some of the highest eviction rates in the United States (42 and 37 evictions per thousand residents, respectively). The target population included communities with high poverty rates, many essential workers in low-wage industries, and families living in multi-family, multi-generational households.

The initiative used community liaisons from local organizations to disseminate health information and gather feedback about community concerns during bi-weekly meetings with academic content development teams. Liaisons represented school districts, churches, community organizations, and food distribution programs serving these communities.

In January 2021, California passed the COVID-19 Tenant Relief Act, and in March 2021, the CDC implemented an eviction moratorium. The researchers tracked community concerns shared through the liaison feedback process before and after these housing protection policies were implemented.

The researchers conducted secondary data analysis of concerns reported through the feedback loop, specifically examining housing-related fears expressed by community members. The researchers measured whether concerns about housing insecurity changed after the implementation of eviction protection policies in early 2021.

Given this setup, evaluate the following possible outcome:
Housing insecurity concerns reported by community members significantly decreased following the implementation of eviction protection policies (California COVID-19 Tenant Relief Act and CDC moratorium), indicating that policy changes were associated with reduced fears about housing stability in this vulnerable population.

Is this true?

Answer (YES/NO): YES